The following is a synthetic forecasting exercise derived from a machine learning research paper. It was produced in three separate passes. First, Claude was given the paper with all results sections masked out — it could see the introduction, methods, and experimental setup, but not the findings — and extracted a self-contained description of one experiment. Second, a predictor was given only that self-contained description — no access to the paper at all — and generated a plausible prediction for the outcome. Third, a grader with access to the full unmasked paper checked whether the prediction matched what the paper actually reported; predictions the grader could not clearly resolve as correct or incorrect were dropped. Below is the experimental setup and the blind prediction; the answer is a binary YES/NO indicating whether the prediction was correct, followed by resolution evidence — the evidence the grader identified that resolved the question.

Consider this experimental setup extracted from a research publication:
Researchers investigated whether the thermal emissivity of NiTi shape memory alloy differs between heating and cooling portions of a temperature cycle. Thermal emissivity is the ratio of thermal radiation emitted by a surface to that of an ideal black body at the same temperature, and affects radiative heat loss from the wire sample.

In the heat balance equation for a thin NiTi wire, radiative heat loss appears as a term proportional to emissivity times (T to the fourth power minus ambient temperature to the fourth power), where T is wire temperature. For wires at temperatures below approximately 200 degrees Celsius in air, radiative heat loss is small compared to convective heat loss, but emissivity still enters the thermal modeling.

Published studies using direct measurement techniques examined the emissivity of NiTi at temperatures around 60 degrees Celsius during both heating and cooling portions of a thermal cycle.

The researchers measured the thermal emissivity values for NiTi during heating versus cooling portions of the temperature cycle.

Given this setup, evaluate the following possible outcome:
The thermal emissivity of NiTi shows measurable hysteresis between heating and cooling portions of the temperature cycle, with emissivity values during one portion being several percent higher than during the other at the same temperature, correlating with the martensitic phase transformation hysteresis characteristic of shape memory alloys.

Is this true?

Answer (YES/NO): NO